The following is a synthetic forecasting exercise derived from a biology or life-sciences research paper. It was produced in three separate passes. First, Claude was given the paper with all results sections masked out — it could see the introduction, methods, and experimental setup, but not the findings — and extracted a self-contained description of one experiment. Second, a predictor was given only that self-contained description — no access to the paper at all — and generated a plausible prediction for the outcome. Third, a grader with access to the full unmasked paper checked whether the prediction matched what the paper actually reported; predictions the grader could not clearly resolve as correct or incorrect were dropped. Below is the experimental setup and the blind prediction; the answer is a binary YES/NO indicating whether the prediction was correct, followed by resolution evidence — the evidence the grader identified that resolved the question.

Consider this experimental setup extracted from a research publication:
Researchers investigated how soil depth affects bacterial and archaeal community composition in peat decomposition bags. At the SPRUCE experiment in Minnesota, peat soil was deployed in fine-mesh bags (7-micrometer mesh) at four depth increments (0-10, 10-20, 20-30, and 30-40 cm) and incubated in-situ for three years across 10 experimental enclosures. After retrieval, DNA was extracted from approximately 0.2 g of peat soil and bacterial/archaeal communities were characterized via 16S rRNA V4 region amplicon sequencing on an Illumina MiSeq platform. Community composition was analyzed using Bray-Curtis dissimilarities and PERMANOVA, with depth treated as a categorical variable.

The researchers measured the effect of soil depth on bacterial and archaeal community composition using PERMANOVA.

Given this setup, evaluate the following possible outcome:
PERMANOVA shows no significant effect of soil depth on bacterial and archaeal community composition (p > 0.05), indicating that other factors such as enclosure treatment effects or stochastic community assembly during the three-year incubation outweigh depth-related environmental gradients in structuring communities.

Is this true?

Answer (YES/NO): NO